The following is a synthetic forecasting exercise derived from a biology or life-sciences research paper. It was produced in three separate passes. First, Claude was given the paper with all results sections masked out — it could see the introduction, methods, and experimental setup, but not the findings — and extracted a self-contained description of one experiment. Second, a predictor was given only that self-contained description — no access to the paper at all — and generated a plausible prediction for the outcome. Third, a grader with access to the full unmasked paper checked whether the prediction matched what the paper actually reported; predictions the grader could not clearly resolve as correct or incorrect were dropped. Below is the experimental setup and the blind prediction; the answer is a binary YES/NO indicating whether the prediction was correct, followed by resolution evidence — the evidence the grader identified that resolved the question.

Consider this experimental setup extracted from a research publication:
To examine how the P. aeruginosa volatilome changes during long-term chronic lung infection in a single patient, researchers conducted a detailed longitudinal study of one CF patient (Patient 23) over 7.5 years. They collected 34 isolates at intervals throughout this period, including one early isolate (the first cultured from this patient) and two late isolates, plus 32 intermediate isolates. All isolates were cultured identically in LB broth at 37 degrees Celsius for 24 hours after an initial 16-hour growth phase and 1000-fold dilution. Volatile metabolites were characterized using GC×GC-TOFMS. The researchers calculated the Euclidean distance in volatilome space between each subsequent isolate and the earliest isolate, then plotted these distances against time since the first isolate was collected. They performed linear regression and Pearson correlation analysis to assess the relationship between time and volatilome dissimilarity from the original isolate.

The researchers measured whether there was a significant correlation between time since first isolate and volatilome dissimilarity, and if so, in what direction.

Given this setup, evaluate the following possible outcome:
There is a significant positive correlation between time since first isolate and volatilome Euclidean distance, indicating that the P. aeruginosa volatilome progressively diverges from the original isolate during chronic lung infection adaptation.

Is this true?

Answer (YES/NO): YES